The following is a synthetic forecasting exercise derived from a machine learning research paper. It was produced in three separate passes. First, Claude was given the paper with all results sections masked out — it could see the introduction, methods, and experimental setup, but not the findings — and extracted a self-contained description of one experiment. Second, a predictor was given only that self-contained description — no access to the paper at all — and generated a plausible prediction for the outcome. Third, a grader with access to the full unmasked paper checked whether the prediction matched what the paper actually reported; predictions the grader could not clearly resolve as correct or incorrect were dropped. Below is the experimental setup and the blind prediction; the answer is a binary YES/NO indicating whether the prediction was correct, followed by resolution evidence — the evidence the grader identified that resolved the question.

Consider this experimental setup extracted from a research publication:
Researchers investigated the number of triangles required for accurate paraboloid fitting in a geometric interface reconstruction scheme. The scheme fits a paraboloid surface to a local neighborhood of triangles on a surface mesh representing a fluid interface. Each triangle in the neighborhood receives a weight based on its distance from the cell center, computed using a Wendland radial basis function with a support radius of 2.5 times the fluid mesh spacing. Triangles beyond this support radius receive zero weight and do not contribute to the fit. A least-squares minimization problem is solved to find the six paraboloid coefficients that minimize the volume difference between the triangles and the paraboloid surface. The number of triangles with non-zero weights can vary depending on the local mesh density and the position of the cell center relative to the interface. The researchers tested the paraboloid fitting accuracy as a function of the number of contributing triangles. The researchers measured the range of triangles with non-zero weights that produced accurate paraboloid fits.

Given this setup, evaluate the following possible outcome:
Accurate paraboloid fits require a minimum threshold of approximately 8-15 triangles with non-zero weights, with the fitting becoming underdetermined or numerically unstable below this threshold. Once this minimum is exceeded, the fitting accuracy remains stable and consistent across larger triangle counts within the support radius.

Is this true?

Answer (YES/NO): NO